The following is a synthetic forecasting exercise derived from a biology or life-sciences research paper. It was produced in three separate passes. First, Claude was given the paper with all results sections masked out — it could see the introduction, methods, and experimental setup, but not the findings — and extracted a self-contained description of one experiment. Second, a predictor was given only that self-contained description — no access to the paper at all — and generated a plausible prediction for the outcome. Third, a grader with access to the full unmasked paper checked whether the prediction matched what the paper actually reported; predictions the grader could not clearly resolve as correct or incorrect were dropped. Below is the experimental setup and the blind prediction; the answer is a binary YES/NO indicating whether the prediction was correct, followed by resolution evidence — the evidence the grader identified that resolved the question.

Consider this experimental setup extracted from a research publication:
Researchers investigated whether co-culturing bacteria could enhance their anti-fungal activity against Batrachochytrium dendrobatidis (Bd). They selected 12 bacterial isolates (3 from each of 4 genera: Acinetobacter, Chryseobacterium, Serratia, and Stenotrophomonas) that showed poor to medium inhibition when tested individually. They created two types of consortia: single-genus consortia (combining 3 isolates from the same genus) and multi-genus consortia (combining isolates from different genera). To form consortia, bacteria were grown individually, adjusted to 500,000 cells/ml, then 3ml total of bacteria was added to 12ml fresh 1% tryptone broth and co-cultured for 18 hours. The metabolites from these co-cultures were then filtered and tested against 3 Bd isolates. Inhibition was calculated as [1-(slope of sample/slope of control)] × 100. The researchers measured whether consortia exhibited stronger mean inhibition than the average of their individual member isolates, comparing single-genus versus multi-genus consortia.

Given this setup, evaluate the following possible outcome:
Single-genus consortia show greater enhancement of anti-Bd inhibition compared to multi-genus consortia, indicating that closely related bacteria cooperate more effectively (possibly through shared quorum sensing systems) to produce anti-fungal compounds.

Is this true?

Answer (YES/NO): NO